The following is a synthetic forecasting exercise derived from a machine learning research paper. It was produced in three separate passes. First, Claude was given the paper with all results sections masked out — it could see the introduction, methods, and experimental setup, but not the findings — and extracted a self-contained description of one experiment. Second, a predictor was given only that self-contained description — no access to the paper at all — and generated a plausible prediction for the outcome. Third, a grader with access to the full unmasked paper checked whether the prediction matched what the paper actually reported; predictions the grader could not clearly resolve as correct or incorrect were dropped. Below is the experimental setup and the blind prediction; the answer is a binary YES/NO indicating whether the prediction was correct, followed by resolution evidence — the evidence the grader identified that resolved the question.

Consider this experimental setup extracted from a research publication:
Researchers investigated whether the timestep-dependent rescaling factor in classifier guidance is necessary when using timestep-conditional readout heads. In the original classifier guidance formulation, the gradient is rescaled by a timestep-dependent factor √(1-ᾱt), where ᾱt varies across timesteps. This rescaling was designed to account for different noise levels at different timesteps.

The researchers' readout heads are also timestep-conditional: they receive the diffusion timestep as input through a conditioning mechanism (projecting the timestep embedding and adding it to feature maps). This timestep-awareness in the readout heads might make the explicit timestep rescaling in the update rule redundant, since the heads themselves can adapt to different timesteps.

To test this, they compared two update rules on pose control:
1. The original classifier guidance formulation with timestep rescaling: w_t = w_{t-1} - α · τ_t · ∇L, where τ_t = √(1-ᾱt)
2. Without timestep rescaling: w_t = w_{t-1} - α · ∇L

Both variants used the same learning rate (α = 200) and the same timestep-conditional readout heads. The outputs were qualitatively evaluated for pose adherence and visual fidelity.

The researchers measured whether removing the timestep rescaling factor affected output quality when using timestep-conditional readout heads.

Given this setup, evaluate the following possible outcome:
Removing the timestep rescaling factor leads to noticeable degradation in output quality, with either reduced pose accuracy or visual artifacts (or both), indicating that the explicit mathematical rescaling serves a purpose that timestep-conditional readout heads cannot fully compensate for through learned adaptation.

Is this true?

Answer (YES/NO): NO